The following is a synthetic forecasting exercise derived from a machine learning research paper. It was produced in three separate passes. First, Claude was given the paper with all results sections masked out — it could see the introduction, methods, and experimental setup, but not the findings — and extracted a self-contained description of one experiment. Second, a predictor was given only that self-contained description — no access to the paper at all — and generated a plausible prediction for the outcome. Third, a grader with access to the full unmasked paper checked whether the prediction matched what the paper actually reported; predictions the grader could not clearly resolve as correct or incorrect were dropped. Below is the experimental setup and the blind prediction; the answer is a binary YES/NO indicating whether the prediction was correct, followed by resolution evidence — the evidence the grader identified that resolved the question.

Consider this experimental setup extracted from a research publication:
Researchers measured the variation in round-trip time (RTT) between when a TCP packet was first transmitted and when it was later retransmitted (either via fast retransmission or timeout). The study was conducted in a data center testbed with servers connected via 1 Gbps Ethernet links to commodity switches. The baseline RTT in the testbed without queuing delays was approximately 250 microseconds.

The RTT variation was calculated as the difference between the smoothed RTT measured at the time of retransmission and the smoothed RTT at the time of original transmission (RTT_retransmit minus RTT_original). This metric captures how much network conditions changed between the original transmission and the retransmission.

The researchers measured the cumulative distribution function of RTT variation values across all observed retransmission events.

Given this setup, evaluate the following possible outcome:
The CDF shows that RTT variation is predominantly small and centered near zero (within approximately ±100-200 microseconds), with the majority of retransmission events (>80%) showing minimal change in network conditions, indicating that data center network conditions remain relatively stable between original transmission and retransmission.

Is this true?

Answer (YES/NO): NO